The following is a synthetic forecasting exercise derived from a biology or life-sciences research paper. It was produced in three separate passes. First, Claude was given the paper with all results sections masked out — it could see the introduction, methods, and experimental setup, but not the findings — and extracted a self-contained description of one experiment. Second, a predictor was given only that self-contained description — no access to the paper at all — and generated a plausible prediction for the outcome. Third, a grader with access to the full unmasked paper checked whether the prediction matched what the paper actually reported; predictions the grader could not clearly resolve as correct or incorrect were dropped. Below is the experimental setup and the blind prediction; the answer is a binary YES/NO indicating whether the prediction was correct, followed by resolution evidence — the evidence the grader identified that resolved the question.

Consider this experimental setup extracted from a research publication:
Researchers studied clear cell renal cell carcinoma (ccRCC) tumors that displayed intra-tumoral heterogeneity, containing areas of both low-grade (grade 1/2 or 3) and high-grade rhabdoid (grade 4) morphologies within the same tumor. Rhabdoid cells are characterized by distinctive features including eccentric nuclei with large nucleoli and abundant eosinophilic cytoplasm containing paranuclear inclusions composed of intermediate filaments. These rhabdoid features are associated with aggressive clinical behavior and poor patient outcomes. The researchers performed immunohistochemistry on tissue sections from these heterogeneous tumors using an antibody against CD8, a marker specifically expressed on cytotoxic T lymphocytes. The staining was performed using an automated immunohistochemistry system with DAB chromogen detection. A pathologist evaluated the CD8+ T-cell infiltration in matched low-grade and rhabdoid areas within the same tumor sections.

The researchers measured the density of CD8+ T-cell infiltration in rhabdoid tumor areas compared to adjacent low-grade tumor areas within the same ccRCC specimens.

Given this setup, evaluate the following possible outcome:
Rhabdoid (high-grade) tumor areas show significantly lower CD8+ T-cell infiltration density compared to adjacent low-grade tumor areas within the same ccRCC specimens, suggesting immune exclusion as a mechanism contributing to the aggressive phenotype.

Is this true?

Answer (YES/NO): NO